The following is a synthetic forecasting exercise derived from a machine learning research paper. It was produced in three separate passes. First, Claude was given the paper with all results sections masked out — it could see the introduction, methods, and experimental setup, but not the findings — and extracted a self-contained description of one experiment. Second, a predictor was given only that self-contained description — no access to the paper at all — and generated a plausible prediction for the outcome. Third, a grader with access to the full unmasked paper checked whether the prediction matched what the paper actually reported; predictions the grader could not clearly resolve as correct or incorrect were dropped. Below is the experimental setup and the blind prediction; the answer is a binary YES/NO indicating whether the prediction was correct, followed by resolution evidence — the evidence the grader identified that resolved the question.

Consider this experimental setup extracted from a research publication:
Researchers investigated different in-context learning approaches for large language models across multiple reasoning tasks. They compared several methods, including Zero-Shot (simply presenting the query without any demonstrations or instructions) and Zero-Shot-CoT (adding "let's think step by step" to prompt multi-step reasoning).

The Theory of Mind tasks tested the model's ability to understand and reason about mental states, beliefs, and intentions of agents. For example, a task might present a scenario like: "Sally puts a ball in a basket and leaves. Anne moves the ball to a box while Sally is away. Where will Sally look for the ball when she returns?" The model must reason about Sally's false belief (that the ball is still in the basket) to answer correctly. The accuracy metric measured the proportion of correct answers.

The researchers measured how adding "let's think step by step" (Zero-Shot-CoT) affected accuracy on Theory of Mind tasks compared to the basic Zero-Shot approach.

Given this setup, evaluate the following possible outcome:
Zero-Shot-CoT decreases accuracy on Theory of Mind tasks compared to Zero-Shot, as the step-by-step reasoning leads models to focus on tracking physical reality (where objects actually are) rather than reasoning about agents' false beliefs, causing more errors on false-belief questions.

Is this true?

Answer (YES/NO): YES